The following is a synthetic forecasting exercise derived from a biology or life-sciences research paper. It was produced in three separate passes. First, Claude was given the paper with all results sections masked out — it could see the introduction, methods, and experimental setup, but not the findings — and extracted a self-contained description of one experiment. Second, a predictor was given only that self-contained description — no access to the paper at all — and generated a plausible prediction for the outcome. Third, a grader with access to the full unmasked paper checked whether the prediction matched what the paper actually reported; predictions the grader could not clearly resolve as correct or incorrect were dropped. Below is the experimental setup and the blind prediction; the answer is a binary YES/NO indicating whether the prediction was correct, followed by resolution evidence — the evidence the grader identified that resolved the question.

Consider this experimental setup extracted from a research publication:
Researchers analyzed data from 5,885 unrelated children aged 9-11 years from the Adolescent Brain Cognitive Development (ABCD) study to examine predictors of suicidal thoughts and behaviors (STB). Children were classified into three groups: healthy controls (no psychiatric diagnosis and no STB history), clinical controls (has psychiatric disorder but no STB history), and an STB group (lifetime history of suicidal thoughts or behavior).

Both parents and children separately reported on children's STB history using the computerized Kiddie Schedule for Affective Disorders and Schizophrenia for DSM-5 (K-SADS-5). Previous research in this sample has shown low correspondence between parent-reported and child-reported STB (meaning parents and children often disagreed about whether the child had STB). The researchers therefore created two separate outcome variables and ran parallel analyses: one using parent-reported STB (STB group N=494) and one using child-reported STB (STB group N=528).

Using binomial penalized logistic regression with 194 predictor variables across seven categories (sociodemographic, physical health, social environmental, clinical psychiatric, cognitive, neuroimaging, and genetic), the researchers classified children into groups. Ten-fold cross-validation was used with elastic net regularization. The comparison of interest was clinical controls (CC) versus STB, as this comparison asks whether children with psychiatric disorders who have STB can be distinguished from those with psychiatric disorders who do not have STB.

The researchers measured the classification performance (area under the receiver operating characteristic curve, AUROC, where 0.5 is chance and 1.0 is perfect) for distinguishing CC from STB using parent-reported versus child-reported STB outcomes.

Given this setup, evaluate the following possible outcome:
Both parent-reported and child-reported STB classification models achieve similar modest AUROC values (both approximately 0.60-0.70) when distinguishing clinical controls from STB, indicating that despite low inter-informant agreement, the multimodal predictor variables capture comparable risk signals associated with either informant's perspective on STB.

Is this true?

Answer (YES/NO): NO